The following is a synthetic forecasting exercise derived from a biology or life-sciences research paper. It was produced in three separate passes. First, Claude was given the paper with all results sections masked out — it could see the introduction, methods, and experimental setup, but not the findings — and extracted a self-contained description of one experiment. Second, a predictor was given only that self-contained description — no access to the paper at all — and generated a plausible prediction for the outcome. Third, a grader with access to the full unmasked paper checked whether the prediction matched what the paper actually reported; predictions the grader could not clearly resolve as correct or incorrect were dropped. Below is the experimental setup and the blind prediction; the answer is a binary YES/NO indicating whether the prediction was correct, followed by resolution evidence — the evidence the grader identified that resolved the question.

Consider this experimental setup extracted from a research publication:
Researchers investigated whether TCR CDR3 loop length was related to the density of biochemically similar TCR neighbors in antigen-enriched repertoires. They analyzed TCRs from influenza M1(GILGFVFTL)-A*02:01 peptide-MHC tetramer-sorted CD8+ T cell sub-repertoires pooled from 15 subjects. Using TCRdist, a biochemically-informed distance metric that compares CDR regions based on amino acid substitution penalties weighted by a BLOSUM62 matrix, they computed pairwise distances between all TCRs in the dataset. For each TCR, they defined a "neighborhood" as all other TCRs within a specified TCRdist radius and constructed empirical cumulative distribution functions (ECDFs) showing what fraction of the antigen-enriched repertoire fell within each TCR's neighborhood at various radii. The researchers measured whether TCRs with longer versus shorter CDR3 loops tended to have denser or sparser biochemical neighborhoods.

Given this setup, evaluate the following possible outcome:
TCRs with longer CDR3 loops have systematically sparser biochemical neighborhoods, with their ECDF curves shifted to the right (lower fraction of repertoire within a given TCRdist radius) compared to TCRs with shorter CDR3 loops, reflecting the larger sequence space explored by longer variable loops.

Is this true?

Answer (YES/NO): YES